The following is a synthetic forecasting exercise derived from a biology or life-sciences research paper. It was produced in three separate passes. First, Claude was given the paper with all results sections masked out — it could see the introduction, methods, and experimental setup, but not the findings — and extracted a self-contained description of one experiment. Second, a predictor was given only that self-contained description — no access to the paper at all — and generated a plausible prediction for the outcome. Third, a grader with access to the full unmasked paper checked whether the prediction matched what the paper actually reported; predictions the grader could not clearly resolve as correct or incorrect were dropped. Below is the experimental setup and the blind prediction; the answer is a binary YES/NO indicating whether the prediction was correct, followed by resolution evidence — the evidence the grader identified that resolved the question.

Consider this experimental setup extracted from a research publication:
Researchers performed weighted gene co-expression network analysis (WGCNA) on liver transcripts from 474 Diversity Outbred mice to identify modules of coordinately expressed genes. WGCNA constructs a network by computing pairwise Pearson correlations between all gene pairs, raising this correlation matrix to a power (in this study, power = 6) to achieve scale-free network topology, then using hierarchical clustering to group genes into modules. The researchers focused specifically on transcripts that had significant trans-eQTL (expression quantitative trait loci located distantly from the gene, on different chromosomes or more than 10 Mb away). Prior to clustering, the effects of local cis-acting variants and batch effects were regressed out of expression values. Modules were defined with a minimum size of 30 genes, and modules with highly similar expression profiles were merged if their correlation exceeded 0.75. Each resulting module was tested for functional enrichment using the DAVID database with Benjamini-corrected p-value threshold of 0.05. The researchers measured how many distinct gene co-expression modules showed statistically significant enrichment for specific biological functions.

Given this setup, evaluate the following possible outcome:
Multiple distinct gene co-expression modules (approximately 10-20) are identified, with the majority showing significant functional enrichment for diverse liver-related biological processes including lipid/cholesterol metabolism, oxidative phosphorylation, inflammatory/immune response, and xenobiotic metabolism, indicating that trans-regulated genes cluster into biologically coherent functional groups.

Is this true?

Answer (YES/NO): NO